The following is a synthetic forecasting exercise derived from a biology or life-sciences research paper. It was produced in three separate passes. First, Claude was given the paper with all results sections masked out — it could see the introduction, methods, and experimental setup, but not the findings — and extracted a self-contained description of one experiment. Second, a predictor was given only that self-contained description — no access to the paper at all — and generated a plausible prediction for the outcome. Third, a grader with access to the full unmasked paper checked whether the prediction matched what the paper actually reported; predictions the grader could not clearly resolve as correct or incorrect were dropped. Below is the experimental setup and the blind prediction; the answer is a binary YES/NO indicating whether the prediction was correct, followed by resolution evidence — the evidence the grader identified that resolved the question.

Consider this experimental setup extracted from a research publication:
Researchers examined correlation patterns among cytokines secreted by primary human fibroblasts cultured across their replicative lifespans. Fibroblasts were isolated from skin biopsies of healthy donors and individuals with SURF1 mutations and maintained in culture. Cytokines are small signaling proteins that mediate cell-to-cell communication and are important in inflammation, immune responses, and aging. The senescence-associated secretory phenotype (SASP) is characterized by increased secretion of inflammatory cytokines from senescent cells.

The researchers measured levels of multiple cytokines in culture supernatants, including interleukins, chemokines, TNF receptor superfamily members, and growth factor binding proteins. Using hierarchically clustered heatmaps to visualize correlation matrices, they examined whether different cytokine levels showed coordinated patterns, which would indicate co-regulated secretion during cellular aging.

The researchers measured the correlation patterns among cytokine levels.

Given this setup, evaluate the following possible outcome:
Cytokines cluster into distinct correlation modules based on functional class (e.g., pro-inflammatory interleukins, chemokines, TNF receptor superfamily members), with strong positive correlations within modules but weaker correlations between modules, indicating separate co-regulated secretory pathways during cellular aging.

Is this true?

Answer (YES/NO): NO